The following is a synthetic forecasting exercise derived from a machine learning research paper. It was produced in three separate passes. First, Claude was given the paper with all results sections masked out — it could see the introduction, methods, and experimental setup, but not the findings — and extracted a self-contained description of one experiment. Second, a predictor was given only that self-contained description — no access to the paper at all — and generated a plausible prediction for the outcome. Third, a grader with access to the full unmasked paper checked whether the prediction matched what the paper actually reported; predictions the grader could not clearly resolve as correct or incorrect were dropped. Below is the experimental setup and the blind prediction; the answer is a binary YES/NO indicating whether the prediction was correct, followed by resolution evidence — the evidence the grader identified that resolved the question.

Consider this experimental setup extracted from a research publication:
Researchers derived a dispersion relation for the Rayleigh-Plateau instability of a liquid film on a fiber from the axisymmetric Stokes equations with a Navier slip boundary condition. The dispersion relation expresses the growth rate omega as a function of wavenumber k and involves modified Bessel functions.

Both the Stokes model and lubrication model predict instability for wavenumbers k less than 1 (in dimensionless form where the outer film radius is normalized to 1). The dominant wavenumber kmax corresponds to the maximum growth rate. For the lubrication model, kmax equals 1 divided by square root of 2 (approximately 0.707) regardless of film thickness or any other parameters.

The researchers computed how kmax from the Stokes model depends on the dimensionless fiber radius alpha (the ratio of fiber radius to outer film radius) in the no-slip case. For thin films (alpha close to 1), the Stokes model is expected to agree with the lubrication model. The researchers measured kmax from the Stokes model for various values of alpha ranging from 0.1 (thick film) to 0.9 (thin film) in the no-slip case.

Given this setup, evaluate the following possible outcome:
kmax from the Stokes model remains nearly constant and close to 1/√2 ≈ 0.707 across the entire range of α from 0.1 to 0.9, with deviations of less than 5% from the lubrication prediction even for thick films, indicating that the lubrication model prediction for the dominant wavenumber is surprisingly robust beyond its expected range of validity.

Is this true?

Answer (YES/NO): NO